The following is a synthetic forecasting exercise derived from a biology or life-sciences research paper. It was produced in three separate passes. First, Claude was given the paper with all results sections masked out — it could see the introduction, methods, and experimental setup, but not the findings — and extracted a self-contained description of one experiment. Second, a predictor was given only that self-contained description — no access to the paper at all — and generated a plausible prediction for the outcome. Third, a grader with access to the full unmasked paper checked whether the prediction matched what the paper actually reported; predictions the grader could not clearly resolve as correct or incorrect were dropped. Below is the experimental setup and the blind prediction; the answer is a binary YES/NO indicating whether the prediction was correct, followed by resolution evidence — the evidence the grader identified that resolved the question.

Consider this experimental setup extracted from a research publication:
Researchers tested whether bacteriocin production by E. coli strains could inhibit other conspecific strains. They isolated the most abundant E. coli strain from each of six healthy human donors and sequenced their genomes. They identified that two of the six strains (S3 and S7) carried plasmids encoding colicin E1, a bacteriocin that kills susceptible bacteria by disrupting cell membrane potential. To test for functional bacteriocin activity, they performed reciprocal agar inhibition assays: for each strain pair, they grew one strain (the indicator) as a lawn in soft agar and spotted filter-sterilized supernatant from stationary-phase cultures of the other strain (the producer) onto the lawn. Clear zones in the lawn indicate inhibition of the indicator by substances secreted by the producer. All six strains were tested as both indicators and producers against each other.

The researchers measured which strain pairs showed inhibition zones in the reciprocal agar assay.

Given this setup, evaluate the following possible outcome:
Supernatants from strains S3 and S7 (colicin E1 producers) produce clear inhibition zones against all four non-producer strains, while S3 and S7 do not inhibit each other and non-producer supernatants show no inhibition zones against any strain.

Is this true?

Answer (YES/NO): NO